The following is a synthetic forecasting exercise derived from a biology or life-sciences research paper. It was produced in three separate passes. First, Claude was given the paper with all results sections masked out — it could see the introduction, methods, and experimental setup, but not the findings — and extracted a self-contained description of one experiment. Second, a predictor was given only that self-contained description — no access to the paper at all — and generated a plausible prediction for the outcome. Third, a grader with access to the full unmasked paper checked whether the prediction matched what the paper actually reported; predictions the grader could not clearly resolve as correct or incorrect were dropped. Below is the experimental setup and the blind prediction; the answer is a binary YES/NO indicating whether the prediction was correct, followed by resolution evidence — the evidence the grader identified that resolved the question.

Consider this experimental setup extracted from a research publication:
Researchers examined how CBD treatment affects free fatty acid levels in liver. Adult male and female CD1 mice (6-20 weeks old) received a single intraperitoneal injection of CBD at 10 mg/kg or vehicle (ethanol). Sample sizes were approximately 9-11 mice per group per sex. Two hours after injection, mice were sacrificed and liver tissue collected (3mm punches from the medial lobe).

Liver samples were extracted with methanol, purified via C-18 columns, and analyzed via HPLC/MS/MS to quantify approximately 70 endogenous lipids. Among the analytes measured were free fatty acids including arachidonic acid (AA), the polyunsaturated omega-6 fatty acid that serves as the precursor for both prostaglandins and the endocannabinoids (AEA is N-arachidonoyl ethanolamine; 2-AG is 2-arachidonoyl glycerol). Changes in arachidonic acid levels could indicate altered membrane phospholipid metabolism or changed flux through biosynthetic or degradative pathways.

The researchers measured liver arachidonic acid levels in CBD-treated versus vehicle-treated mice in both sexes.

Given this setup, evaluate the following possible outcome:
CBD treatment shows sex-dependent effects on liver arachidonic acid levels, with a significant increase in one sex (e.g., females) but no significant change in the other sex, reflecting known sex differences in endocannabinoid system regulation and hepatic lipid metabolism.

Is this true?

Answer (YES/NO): NO